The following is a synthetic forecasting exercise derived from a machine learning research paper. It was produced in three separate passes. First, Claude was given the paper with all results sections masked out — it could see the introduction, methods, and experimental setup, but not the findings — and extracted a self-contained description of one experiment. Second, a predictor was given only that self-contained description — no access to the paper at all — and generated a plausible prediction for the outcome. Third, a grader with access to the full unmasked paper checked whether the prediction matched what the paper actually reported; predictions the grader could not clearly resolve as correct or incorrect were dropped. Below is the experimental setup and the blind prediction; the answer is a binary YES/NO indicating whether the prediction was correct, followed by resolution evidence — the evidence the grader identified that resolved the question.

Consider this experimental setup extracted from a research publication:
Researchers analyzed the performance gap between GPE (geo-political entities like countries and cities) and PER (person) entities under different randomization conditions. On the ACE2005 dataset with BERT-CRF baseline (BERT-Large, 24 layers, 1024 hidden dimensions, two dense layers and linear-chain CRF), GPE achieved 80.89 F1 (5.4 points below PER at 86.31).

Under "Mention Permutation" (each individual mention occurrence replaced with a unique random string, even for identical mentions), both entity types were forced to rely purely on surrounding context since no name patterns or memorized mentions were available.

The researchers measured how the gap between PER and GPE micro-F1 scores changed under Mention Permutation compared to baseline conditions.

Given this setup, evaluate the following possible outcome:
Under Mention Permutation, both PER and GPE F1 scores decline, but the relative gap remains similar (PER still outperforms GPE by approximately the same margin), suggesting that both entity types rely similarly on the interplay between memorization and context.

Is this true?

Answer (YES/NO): NO